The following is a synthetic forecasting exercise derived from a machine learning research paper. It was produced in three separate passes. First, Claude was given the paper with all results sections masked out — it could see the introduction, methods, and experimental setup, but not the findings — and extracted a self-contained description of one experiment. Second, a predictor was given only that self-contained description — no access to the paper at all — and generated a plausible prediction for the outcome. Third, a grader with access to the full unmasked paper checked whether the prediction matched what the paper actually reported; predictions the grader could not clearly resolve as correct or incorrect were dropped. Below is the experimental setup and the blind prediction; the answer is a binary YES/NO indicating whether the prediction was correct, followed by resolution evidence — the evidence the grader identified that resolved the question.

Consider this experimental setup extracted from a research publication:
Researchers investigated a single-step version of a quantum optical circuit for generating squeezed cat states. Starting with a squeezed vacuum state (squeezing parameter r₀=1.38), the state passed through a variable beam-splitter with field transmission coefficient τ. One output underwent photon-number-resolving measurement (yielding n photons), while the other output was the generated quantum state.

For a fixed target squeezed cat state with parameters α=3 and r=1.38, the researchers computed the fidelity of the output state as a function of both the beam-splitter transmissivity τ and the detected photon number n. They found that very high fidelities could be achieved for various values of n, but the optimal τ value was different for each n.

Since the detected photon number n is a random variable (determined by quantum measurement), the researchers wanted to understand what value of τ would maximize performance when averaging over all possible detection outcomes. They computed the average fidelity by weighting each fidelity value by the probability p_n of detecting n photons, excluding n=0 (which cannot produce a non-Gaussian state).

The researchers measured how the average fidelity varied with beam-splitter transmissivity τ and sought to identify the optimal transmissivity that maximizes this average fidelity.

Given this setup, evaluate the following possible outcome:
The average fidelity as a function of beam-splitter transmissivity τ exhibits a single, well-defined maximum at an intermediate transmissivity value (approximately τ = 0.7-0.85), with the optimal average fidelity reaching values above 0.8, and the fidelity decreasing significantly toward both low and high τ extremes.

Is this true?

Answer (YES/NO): NO